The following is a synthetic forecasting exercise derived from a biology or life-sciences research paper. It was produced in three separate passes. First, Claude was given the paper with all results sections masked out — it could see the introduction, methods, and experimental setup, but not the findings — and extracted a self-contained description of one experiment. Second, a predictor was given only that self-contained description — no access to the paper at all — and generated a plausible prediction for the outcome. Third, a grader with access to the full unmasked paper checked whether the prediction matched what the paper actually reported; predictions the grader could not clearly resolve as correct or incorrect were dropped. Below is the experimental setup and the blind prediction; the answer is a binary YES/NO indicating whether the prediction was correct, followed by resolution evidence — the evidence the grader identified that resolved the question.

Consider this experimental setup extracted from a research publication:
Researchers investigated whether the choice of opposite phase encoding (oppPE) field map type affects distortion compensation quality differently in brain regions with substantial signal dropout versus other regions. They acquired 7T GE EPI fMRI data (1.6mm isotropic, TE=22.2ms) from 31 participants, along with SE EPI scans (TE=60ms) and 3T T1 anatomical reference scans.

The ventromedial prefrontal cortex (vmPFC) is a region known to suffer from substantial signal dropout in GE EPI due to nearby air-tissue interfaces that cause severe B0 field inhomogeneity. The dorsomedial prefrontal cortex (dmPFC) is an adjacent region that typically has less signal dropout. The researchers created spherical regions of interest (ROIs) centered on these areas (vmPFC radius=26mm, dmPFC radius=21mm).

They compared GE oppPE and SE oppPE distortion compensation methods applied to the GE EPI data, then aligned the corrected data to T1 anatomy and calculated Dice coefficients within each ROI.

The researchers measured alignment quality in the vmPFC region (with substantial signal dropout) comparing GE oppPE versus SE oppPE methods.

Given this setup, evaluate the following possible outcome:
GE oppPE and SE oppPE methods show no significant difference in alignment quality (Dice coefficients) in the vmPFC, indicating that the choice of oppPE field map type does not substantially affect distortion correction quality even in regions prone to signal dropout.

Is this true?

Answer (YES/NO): NO